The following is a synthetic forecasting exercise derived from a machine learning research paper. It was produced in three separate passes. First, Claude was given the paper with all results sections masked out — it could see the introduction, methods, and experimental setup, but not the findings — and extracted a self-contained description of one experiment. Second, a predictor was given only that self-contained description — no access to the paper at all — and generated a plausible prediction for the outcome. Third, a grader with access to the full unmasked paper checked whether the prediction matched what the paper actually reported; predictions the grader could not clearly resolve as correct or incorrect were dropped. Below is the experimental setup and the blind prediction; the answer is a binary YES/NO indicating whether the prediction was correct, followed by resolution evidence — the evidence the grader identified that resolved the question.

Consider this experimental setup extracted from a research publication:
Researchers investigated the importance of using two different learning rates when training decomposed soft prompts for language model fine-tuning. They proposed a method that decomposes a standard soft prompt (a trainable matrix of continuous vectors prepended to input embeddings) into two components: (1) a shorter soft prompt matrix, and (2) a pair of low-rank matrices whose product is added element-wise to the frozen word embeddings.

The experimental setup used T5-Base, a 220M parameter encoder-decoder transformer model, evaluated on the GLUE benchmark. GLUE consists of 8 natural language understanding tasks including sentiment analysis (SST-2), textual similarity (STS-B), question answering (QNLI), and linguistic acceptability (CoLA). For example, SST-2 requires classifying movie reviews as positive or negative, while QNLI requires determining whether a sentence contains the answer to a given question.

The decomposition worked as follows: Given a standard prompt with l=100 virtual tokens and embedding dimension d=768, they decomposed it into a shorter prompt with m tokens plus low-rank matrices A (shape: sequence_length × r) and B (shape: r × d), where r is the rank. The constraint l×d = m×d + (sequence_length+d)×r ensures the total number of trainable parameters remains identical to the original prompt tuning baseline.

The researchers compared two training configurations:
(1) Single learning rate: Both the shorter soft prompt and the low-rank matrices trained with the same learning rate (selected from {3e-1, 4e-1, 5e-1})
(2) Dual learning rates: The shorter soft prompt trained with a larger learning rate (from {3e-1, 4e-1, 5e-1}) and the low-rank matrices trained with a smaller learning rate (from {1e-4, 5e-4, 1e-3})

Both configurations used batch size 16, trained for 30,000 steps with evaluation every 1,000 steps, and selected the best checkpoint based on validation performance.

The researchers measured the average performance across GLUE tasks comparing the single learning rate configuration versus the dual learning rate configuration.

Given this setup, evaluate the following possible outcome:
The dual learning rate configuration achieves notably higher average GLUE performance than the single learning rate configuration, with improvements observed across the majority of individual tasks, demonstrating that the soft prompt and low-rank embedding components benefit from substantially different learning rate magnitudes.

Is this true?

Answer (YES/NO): YES